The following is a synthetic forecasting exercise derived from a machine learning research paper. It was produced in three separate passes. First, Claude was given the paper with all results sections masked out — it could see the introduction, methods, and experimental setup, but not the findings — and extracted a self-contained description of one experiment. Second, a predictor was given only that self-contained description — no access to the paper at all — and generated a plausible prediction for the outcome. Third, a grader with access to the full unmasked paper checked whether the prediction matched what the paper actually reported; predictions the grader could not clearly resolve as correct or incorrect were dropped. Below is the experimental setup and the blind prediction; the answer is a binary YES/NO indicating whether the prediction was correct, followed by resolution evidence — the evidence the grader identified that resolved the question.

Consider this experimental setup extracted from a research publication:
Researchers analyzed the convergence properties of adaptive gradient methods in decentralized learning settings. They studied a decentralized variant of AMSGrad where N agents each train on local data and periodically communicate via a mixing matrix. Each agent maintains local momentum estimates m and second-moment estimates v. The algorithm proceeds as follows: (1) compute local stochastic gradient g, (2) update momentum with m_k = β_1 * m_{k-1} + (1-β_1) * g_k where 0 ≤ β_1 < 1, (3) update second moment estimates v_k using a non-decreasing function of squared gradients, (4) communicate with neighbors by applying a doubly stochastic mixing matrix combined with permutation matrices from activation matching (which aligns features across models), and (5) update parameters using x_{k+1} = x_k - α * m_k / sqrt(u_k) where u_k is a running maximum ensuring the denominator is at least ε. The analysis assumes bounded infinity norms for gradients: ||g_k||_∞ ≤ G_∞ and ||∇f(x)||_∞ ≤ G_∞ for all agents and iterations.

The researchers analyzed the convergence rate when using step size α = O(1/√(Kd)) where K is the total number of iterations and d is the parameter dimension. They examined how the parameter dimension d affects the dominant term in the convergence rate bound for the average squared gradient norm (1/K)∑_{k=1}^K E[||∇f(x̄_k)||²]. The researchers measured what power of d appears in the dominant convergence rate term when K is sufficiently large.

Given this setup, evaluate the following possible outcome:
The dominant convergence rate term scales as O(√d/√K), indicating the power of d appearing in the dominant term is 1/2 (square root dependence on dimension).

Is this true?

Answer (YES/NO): NO